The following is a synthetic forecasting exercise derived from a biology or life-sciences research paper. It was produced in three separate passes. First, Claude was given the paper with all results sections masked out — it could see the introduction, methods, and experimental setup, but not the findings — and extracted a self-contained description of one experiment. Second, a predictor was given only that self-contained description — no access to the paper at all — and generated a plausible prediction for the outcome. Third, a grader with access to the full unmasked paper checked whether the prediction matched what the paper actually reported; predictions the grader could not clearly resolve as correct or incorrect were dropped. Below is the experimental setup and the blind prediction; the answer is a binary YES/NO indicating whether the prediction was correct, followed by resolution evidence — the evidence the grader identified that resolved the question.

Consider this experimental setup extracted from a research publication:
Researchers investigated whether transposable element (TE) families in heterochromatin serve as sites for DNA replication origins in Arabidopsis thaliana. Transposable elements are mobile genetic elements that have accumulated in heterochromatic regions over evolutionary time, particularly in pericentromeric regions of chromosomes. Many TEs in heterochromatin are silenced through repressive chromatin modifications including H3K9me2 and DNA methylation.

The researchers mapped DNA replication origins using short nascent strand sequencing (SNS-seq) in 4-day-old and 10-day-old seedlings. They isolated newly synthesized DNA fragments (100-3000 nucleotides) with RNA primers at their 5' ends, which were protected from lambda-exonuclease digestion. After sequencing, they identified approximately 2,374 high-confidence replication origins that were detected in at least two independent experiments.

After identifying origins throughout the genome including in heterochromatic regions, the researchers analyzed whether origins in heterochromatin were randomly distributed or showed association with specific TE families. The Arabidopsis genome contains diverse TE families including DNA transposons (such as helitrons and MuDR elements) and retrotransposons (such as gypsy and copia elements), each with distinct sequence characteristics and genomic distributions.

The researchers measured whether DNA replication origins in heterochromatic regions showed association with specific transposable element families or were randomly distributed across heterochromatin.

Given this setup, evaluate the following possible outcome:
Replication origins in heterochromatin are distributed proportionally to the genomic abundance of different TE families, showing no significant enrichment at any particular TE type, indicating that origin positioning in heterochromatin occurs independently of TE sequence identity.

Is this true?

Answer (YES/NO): NO